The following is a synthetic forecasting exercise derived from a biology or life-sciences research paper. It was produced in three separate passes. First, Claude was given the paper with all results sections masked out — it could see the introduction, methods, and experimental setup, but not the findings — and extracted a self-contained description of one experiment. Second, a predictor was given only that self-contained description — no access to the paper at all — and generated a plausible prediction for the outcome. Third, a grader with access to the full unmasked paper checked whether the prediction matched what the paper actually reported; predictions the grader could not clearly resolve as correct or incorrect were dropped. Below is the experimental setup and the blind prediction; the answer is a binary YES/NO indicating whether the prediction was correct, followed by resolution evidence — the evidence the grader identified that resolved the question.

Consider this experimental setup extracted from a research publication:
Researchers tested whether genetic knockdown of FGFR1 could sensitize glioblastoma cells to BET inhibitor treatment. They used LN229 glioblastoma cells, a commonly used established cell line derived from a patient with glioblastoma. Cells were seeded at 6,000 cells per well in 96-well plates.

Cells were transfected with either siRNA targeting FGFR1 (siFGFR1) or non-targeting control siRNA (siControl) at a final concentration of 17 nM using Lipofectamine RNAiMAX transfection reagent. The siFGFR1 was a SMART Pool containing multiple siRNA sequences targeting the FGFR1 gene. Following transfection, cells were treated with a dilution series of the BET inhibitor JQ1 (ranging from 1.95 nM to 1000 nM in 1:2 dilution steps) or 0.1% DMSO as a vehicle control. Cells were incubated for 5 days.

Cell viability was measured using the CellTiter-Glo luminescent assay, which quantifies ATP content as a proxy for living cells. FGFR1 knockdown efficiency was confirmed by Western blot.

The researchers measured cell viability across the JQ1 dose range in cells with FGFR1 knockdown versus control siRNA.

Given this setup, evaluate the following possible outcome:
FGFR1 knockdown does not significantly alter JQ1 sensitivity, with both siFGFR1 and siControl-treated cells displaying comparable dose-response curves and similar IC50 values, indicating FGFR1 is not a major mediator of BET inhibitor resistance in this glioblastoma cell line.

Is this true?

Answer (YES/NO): NO